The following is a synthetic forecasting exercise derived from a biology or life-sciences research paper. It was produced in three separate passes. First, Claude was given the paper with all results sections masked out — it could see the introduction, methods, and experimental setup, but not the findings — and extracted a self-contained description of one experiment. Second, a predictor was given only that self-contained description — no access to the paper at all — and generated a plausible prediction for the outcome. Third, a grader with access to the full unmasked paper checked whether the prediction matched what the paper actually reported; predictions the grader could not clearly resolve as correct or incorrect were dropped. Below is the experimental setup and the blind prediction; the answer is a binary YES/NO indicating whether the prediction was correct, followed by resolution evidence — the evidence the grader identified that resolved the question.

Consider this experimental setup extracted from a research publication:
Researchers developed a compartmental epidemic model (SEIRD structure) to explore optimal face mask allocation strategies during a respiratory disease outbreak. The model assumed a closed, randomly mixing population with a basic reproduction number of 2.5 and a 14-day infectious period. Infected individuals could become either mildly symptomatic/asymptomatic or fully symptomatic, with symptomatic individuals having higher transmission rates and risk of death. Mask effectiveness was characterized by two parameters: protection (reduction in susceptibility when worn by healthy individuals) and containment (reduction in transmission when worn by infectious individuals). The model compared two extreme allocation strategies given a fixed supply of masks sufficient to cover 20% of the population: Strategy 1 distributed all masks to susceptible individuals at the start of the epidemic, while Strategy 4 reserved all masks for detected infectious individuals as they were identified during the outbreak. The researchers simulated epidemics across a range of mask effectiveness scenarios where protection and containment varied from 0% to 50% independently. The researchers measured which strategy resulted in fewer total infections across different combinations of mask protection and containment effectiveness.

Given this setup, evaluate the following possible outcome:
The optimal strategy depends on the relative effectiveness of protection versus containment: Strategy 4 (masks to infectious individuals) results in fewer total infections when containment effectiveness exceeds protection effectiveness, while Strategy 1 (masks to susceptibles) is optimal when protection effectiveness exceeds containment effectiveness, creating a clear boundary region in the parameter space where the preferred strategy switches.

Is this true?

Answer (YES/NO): NO